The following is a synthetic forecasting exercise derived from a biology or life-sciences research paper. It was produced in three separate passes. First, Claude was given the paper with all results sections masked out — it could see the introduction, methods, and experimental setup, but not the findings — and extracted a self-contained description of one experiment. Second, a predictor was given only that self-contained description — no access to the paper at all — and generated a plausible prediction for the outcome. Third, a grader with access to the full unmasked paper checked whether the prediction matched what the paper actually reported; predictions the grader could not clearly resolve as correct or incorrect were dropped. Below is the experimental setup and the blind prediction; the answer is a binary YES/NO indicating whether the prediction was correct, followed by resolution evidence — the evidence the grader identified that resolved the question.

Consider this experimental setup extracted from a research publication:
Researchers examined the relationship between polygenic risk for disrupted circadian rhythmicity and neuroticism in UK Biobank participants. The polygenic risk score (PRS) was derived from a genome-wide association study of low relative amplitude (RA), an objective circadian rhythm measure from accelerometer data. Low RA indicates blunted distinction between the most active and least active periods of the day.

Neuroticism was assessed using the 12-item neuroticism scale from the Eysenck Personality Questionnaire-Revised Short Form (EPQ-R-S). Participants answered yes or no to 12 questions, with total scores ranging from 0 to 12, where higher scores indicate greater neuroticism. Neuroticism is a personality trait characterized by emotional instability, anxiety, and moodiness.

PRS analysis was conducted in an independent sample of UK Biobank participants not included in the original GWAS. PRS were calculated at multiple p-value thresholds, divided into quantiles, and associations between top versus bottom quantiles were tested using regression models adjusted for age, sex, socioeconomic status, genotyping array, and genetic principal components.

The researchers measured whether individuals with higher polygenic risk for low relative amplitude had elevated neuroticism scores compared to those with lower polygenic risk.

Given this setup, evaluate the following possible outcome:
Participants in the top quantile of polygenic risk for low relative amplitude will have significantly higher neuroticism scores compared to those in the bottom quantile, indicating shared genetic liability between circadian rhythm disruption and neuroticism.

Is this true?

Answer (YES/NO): YES